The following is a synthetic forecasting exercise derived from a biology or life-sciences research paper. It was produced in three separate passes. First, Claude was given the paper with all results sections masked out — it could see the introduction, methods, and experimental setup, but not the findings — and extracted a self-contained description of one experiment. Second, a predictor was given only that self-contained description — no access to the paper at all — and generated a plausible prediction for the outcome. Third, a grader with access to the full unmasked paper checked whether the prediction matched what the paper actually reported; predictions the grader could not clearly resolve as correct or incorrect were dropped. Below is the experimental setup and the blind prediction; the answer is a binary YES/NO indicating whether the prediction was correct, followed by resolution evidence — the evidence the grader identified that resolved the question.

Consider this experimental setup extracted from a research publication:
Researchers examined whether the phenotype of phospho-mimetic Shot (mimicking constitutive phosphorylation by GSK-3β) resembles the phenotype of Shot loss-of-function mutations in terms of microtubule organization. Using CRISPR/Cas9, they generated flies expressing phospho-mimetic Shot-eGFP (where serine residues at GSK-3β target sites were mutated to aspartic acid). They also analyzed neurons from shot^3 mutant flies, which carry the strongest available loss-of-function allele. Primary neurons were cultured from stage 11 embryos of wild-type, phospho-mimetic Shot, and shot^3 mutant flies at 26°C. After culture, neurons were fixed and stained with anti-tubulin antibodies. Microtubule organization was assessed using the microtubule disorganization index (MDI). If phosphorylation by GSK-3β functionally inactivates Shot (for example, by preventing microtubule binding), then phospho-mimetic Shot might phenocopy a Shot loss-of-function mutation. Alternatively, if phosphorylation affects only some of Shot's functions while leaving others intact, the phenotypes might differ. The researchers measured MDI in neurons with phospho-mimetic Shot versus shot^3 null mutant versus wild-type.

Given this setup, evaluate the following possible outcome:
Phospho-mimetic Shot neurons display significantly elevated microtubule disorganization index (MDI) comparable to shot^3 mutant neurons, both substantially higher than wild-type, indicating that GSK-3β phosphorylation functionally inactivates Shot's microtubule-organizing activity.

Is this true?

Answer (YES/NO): NO